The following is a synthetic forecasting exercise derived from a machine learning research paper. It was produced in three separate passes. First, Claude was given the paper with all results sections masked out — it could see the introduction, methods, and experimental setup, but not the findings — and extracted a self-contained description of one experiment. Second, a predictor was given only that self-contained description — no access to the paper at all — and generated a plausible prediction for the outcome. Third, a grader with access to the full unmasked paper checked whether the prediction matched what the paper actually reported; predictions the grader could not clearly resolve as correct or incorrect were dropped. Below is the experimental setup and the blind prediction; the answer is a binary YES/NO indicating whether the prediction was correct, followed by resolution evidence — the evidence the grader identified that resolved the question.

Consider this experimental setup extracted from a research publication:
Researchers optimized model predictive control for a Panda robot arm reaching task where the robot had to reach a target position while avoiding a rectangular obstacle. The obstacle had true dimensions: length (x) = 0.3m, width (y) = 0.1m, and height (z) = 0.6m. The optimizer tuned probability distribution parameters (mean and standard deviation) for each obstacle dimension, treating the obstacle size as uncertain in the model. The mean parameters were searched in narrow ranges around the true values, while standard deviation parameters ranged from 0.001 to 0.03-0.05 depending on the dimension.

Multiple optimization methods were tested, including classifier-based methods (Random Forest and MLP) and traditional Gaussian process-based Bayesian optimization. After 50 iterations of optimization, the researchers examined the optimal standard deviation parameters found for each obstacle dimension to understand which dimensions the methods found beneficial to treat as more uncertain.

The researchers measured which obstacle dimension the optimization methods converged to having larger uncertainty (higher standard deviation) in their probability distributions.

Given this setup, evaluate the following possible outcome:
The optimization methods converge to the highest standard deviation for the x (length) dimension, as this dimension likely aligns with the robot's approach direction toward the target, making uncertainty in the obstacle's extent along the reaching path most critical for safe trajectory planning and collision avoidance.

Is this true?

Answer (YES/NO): NO